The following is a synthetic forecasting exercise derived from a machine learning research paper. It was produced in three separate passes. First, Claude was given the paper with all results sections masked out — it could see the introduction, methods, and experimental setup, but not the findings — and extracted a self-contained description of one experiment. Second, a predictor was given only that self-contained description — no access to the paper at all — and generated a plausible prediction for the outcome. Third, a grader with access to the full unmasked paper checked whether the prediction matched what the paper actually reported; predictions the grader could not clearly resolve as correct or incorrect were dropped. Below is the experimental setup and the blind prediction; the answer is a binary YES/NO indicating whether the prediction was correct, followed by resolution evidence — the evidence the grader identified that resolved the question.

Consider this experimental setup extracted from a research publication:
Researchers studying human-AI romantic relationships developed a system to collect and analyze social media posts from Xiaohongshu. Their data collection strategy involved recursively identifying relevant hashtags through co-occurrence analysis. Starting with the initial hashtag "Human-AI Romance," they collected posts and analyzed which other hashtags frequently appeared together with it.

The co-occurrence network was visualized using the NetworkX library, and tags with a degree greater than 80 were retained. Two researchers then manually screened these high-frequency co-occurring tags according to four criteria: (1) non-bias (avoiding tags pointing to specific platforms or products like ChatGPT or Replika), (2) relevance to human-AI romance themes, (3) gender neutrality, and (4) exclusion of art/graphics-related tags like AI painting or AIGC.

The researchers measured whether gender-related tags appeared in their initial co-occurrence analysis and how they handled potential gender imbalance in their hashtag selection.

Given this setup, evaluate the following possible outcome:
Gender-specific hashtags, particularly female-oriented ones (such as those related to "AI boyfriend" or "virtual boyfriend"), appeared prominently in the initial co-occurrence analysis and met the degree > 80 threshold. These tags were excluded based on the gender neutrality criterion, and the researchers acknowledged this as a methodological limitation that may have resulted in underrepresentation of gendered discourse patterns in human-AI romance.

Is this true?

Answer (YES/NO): NO